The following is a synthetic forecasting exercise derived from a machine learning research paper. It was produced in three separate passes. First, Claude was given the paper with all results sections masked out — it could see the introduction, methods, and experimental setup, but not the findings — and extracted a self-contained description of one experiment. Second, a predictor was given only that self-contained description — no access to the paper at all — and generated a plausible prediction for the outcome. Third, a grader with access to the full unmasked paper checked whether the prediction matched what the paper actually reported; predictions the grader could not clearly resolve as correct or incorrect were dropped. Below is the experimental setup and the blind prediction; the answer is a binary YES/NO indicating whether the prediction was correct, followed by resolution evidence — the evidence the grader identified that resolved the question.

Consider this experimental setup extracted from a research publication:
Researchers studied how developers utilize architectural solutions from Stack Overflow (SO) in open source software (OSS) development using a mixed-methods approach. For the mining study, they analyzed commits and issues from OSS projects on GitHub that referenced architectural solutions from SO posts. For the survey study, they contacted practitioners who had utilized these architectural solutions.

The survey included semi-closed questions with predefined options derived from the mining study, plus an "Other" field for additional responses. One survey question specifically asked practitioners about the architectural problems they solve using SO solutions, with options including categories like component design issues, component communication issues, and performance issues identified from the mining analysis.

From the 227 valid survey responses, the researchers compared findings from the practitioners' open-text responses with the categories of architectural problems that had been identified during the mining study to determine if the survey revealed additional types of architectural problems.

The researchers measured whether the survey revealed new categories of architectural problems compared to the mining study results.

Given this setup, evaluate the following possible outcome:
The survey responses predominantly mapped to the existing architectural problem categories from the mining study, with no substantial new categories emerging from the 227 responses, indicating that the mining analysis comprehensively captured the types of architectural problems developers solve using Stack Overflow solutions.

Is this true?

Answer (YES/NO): NO